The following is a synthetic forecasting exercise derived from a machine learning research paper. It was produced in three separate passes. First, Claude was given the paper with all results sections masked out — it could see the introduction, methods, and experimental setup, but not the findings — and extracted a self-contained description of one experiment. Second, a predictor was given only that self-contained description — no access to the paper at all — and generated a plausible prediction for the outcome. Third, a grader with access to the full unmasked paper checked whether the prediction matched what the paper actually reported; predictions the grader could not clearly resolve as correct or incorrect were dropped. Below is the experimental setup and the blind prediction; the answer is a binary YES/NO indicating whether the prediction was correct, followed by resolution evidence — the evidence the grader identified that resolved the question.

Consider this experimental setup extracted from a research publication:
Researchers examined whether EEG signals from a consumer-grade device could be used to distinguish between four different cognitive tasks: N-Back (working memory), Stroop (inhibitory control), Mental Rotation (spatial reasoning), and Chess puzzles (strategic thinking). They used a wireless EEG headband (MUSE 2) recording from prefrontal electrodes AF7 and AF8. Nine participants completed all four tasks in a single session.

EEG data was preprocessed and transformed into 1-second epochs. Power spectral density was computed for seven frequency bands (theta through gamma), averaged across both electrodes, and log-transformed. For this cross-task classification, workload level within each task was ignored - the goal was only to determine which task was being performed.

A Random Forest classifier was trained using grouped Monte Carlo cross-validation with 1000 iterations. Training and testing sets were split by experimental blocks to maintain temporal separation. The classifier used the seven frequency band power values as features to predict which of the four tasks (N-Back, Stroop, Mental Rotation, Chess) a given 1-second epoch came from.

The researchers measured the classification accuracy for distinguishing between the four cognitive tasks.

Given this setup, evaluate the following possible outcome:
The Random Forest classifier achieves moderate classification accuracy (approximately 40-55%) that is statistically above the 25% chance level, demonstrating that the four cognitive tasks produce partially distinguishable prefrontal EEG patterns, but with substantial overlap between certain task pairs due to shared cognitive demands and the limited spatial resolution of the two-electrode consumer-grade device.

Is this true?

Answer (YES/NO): YES